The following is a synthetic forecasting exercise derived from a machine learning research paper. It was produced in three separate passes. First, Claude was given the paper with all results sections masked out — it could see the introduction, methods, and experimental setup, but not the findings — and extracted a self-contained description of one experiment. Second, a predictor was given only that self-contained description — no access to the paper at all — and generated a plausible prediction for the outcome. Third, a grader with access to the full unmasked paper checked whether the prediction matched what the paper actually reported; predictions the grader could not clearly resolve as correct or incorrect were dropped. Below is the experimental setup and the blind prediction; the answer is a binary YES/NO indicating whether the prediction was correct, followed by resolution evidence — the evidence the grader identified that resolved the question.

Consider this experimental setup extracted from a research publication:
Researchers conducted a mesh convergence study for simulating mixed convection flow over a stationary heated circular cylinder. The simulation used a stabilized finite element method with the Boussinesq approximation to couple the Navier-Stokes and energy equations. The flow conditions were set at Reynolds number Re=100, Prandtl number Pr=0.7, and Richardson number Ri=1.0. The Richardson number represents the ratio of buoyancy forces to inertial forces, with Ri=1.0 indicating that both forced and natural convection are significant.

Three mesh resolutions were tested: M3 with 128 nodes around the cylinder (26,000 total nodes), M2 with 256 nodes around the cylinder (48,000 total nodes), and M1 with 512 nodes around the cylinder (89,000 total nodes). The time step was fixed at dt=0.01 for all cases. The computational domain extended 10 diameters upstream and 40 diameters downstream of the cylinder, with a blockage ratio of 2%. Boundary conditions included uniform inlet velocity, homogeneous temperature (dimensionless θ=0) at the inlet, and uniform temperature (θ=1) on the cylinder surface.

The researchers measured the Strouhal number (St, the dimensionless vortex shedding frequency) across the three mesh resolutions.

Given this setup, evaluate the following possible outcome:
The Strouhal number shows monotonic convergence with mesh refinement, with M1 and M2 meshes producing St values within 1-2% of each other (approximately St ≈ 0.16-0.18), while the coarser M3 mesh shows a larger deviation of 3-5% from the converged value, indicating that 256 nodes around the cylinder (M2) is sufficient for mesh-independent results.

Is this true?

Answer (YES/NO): NO